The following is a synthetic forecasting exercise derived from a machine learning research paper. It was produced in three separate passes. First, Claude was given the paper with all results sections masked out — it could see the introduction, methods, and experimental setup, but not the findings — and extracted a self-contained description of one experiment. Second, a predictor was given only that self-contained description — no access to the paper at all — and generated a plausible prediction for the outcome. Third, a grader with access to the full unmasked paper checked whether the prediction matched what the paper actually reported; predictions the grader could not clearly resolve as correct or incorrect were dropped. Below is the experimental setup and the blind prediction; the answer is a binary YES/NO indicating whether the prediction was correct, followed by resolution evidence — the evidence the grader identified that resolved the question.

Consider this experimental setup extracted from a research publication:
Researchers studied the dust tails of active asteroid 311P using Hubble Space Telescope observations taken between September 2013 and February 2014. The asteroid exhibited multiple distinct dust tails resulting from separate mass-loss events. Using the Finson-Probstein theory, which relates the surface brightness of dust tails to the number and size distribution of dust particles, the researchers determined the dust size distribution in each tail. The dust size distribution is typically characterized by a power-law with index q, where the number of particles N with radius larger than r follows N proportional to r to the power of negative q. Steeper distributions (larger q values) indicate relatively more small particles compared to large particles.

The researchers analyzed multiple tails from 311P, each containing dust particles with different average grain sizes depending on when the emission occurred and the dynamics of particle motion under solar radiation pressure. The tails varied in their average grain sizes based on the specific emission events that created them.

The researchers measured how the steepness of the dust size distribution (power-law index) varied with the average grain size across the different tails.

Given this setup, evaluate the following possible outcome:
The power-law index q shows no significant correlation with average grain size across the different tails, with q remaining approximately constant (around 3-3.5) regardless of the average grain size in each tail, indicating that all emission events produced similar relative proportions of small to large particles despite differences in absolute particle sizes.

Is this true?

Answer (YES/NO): NO